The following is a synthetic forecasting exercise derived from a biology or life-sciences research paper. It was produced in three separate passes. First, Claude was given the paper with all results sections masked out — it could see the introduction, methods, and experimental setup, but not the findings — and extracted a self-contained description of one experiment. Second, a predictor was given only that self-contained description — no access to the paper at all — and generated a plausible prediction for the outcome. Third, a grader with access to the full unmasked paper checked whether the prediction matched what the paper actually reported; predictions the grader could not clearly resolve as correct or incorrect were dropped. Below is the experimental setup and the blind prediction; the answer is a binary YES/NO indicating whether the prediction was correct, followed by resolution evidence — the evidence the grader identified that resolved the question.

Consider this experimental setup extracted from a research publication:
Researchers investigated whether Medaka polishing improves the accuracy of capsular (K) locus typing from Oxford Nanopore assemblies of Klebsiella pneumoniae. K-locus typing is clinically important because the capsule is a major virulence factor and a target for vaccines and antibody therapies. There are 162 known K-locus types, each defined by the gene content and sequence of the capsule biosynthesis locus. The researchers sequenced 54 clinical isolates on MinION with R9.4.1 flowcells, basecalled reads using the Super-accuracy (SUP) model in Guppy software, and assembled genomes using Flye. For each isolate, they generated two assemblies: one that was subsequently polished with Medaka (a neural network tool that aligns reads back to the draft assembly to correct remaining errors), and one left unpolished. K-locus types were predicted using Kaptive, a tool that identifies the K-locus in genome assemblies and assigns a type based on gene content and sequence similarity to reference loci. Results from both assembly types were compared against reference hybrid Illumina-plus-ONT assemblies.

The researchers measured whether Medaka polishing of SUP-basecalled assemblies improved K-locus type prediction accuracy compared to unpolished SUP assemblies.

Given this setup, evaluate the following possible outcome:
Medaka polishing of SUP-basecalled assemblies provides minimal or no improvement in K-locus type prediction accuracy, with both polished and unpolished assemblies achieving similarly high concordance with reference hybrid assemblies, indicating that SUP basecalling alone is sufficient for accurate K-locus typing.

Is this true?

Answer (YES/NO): YES